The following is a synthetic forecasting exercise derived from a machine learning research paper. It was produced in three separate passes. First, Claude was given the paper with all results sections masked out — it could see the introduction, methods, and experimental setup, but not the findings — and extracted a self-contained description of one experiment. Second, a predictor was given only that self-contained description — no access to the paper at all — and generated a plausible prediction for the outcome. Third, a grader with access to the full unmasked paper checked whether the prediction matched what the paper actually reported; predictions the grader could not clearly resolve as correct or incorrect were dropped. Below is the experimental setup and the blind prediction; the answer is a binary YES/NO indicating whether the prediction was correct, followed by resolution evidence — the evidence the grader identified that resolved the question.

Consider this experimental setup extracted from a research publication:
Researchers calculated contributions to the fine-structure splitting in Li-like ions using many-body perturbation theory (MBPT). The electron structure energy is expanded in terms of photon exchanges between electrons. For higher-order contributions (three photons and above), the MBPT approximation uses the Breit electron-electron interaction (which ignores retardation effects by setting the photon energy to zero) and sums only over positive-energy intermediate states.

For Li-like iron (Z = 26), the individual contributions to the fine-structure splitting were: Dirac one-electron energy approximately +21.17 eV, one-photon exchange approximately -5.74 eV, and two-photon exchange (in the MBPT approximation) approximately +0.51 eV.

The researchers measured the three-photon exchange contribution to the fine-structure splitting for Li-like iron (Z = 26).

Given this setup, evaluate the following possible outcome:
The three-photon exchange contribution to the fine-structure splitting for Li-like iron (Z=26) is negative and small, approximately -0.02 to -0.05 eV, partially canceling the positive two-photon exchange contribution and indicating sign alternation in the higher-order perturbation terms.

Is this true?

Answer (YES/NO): NO